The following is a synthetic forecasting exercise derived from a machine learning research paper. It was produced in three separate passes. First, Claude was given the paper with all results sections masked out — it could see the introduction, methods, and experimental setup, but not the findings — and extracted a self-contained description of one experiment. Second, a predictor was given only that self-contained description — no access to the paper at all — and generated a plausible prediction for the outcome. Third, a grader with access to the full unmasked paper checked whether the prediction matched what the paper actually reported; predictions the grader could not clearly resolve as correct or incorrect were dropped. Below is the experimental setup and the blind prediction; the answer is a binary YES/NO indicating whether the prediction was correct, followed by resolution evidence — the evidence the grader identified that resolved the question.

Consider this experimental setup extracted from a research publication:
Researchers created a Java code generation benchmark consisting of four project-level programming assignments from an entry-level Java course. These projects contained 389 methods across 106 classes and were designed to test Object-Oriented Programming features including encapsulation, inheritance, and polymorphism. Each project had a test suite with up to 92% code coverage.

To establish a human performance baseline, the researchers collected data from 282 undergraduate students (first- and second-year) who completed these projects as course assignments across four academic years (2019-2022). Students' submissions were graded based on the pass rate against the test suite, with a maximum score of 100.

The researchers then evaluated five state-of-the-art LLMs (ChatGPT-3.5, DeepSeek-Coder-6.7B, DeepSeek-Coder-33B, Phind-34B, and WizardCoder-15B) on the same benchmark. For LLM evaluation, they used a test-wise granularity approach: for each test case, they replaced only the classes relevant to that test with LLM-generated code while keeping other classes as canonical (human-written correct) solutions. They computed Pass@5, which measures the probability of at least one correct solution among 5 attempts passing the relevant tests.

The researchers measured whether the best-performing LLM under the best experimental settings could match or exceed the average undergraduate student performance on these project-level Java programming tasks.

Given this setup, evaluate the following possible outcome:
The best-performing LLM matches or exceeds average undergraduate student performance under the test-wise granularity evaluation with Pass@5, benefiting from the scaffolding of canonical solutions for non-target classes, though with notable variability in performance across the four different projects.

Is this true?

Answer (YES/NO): NO